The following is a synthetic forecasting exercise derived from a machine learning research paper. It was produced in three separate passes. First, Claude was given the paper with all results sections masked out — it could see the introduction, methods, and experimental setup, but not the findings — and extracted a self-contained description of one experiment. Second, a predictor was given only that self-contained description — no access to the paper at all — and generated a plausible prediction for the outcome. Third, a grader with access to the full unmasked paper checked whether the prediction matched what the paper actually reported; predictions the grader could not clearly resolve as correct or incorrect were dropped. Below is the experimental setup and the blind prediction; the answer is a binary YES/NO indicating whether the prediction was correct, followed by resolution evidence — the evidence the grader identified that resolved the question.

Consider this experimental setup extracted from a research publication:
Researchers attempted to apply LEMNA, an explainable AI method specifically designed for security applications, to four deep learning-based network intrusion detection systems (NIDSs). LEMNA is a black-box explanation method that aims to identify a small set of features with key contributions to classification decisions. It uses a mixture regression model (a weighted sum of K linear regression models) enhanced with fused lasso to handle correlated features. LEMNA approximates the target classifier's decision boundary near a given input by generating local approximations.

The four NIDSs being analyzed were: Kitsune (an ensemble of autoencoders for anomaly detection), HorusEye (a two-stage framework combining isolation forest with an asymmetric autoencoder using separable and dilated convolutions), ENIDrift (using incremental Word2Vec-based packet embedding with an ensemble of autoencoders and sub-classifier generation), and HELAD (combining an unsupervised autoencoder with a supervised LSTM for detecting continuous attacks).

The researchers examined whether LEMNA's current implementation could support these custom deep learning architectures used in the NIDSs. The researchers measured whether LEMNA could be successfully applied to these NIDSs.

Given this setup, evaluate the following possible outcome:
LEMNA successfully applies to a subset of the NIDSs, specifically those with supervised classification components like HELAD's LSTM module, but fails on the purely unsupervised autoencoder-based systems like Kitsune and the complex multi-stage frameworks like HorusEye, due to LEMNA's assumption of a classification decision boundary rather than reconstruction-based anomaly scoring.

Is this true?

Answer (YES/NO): NO